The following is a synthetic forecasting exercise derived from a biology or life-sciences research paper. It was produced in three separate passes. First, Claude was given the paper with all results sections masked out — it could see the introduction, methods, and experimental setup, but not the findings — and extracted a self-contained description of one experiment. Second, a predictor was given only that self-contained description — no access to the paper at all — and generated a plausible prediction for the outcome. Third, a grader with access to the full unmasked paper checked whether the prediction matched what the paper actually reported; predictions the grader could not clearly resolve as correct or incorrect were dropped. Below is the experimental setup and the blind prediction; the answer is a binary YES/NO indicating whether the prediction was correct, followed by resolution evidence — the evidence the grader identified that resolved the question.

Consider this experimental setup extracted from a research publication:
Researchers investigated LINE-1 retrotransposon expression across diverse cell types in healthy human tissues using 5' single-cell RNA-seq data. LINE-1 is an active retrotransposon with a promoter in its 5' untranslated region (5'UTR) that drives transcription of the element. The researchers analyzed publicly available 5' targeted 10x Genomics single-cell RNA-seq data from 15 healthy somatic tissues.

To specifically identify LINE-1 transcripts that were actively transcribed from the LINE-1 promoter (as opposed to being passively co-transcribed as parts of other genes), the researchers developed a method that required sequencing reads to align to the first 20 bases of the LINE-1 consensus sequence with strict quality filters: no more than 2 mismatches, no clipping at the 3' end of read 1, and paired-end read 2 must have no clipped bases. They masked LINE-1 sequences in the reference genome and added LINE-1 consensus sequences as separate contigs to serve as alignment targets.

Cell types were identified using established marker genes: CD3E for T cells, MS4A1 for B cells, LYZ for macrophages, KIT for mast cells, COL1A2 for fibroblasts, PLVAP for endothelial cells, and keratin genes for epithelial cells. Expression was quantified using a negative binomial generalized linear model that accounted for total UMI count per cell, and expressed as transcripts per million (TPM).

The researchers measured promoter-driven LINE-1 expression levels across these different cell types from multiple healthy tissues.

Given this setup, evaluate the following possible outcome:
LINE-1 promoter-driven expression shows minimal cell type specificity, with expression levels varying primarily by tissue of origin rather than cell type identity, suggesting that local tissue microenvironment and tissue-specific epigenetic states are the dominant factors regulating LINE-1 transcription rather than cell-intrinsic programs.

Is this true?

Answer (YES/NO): NO